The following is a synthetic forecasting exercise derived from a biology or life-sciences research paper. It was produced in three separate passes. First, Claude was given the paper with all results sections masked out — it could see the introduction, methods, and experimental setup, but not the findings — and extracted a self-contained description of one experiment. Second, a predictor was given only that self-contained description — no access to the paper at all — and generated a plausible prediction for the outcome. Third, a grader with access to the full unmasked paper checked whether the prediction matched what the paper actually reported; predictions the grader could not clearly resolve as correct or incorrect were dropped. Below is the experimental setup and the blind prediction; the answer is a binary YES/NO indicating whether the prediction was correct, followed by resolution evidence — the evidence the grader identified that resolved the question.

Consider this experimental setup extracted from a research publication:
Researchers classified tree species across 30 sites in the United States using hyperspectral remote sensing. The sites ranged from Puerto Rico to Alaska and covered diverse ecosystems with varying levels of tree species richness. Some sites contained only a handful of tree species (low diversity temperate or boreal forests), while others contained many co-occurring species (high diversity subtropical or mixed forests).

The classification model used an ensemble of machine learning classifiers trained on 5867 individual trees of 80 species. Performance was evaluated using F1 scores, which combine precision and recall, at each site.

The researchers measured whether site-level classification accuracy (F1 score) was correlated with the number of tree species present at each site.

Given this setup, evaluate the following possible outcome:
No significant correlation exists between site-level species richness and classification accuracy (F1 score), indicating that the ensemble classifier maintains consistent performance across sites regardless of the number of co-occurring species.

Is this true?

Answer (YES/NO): NO